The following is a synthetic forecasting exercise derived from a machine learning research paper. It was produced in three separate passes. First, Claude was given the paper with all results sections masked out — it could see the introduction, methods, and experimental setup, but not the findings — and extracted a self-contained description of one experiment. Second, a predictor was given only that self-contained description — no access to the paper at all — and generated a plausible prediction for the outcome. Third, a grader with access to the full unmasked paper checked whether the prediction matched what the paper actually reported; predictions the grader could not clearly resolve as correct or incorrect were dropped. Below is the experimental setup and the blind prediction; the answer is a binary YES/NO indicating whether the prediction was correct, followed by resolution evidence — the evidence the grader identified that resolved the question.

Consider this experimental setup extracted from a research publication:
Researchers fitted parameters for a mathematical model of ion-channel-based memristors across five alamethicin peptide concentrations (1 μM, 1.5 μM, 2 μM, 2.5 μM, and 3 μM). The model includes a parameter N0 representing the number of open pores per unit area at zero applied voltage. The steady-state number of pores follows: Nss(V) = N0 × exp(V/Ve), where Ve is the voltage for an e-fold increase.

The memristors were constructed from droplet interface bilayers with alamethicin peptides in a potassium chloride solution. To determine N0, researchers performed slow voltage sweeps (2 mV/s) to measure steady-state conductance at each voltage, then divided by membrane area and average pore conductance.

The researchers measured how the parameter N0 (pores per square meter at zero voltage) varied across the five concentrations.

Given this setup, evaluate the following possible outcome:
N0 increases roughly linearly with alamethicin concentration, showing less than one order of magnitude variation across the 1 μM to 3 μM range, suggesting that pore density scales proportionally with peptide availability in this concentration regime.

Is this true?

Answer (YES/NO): NO